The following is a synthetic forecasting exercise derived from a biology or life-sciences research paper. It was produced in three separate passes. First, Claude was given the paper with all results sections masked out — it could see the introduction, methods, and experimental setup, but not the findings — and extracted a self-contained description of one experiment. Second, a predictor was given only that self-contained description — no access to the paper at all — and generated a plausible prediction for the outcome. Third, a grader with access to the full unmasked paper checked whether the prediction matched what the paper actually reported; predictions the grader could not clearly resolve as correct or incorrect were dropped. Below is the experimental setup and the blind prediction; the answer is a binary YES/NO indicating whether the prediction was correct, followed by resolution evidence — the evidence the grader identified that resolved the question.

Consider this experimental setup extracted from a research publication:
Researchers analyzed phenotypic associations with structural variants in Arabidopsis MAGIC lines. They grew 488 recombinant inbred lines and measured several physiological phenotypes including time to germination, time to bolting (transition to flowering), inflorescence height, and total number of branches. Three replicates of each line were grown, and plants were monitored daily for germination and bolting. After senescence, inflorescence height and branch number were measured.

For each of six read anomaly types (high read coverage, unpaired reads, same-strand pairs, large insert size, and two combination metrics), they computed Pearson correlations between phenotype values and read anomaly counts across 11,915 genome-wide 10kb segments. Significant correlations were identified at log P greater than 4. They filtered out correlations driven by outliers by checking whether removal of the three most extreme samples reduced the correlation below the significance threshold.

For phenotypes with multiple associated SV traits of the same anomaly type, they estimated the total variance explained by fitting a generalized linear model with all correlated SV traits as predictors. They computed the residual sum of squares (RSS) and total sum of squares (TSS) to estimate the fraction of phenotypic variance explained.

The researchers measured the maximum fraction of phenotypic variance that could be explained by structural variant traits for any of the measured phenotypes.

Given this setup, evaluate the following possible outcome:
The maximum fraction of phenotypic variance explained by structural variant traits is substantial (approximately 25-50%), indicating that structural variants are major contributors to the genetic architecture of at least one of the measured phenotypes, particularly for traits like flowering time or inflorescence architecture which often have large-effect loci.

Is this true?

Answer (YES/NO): YES